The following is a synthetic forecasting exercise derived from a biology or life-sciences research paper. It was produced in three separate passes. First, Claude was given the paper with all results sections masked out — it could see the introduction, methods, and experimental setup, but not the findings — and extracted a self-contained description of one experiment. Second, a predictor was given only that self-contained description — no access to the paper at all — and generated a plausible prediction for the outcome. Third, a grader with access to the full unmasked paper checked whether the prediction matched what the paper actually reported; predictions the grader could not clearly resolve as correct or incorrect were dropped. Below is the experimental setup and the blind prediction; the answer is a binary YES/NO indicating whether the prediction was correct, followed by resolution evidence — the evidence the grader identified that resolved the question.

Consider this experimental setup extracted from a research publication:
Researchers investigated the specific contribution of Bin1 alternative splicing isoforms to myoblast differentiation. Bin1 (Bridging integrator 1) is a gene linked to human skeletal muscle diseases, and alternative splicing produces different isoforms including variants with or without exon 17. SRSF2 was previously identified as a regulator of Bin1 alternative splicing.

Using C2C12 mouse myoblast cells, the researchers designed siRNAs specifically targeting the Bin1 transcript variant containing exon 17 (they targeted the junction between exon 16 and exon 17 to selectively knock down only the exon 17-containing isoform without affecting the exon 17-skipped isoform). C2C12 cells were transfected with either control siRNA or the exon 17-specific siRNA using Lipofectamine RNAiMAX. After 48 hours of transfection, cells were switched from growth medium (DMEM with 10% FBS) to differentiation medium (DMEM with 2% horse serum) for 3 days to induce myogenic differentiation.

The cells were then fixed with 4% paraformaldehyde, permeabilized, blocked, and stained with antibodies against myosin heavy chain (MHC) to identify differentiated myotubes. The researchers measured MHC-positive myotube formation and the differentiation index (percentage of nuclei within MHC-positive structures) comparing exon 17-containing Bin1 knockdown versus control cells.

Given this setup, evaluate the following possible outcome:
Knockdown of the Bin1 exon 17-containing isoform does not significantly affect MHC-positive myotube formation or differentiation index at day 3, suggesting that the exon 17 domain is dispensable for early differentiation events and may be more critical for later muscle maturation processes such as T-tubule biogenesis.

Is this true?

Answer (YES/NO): NO